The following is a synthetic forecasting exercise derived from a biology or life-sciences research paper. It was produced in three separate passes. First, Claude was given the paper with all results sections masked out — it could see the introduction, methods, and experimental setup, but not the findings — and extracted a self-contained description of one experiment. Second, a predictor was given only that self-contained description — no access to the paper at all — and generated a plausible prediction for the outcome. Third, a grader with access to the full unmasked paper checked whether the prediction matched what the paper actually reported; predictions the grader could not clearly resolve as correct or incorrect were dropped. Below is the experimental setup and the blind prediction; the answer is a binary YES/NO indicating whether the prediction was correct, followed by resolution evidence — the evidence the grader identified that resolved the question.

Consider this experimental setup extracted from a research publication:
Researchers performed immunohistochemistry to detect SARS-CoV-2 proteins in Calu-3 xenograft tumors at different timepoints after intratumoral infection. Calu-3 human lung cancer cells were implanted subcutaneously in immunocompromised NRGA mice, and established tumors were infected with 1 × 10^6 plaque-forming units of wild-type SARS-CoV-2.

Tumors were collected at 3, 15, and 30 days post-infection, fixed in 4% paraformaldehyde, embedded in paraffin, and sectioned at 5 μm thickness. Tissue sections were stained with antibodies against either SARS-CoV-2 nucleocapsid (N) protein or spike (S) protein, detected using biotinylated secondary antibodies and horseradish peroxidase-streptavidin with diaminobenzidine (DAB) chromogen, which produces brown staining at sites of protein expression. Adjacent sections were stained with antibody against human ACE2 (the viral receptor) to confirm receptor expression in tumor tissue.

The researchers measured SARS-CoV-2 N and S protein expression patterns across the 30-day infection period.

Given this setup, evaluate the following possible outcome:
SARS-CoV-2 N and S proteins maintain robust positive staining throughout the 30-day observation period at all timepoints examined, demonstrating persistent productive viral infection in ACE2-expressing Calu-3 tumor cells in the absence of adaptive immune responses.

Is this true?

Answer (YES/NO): YES